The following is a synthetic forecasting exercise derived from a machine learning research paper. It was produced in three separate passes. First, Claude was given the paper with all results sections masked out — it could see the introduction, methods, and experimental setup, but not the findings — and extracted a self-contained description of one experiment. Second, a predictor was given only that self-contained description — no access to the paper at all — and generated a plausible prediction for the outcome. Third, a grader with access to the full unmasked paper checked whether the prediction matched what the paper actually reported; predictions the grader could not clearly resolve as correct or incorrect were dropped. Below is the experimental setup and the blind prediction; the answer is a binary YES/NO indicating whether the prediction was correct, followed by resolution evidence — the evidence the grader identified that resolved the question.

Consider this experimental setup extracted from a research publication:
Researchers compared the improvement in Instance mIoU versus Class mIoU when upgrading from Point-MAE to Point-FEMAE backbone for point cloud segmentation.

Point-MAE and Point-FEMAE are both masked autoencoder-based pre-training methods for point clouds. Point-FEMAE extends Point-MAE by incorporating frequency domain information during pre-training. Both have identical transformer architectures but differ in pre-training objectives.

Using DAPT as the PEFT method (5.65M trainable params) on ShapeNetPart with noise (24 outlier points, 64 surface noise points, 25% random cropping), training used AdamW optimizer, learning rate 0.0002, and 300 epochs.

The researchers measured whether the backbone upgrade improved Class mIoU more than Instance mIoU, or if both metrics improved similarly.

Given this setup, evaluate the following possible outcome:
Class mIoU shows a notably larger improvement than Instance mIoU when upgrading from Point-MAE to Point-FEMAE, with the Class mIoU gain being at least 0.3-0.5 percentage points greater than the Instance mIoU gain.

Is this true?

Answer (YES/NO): NO